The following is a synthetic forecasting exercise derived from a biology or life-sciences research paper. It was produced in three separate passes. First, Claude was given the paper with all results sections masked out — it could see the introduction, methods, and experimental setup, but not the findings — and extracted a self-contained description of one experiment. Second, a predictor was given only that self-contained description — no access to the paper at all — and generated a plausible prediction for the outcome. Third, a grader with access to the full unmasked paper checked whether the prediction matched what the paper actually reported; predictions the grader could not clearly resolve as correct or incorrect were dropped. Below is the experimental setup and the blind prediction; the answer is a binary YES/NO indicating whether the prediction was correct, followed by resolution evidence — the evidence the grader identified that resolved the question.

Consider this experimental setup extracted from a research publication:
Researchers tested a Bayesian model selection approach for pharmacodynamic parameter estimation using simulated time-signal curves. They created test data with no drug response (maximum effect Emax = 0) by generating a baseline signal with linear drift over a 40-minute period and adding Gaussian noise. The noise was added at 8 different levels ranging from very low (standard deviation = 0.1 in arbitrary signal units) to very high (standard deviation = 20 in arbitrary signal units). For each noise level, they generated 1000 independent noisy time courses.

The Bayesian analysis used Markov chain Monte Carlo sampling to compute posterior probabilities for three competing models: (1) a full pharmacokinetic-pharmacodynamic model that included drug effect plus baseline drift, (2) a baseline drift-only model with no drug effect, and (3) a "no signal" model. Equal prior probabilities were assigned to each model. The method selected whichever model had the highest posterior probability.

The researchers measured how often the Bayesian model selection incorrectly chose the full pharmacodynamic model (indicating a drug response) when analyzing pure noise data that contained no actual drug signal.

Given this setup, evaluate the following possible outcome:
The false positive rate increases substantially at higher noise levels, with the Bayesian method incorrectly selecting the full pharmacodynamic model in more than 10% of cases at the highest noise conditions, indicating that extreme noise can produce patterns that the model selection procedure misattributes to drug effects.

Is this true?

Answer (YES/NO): NO